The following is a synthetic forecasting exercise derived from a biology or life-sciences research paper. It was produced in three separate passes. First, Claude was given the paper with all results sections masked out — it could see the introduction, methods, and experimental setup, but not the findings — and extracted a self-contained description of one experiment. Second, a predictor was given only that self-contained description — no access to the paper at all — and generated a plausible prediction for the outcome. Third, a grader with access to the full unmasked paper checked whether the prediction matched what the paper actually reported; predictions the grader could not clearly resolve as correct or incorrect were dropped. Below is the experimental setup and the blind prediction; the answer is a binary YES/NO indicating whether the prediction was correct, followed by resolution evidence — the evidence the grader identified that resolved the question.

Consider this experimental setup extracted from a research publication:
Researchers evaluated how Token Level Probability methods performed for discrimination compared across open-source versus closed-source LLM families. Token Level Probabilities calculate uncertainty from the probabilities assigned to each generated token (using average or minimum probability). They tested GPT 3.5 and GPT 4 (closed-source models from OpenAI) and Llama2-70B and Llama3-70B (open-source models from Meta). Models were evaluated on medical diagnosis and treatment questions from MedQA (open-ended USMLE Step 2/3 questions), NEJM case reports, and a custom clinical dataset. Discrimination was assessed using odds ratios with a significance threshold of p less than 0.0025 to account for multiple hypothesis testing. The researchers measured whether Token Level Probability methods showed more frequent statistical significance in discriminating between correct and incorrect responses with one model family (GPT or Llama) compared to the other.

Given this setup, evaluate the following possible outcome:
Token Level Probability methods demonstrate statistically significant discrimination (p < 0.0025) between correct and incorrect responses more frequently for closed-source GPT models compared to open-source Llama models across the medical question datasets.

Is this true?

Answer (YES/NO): YES